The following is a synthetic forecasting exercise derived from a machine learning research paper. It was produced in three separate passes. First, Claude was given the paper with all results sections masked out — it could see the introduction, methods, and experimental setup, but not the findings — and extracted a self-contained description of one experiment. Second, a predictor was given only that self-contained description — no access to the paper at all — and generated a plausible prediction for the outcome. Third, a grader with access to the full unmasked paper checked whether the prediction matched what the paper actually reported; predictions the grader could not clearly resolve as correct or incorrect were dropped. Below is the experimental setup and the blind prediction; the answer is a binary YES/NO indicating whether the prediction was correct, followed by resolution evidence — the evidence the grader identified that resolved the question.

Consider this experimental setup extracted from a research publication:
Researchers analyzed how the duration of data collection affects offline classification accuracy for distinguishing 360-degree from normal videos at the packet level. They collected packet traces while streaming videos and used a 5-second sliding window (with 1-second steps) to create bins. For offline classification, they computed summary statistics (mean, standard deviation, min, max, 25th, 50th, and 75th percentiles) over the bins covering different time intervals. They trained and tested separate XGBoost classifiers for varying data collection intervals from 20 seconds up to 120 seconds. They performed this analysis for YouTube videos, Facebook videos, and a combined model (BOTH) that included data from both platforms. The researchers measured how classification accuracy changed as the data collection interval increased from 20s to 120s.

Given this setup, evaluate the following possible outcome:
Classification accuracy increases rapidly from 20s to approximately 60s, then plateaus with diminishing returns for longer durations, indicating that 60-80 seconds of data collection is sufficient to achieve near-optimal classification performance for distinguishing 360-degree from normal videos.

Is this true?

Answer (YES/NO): NO